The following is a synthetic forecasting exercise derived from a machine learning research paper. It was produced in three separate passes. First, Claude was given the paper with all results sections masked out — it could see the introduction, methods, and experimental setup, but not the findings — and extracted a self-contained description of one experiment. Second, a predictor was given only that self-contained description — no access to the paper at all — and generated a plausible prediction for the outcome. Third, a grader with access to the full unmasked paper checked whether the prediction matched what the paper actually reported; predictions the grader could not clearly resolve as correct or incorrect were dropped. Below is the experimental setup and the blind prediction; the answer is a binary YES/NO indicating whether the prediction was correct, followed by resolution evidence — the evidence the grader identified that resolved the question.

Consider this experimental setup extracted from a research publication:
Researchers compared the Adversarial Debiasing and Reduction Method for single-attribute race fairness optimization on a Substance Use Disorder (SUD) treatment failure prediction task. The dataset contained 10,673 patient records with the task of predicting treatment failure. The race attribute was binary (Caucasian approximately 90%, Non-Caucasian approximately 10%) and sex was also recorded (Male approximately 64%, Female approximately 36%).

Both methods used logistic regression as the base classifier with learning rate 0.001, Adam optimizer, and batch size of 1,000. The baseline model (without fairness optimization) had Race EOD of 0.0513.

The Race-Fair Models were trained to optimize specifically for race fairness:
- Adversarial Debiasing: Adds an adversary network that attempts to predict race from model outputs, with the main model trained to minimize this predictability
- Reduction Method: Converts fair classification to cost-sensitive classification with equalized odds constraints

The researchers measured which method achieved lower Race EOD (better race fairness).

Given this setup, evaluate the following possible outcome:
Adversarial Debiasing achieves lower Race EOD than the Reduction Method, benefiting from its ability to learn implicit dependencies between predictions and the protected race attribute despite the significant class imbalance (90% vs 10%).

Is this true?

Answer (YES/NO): NO